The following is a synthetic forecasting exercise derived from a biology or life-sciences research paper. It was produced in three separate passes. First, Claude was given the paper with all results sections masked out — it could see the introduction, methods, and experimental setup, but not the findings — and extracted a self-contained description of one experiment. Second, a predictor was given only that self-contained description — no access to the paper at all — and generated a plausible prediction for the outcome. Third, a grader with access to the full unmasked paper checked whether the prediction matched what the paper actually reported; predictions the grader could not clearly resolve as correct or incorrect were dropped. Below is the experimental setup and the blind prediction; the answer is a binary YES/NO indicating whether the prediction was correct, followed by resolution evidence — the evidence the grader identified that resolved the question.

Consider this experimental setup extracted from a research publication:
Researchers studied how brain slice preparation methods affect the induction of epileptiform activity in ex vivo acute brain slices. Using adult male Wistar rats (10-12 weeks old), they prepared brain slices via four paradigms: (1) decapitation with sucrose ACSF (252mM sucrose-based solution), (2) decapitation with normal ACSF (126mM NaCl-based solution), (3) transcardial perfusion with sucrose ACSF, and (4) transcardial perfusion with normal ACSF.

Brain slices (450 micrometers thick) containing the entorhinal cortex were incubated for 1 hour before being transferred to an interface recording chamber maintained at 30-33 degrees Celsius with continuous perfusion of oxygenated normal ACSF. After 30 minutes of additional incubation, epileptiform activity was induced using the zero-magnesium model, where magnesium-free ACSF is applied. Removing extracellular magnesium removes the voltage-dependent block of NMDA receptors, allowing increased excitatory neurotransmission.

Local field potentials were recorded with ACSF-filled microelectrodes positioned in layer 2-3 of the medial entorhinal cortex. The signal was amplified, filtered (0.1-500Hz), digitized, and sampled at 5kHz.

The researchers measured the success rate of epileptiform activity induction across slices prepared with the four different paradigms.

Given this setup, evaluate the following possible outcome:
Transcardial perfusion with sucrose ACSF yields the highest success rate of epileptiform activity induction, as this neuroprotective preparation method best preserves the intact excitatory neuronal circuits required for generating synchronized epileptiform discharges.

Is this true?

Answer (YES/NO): NO